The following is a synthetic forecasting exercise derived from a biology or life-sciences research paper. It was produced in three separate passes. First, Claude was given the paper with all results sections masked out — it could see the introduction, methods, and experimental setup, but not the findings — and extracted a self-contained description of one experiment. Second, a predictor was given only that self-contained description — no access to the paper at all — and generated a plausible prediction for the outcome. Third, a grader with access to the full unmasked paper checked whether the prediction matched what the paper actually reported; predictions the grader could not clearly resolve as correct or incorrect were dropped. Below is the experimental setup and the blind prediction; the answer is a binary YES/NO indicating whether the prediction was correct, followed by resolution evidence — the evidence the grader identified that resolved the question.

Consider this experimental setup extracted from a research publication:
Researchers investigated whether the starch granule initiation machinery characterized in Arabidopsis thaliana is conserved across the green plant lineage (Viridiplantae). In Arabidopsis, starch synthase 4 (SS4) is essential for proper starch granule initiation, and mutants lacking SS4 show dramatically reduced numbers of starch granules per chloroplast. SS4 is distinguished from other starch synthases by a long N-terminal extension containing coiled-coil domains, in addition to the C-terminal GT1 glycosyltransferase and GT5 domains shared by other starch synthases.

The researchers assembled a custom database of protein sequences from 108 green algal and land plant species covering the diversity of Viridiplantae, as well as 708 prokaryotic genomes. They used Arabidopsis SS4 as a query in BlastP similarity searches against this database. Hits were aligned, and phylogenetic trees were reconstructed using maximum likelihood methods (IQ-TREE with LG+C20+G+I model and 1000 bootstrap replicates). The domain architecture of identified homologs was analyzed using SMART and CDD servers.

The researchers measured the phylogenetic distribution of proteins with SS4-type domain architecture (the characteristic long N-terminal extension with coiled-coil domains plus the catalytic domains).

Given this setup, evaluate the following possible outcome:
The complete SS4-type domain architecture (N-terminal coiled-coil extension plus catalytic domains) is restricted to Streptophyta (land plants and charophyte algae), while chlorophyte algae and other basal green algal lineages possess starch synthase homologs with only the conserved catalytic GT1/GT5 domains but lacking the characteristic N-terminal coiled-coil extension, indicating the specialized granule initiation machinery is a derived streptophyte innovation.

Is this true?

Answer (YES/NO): YES